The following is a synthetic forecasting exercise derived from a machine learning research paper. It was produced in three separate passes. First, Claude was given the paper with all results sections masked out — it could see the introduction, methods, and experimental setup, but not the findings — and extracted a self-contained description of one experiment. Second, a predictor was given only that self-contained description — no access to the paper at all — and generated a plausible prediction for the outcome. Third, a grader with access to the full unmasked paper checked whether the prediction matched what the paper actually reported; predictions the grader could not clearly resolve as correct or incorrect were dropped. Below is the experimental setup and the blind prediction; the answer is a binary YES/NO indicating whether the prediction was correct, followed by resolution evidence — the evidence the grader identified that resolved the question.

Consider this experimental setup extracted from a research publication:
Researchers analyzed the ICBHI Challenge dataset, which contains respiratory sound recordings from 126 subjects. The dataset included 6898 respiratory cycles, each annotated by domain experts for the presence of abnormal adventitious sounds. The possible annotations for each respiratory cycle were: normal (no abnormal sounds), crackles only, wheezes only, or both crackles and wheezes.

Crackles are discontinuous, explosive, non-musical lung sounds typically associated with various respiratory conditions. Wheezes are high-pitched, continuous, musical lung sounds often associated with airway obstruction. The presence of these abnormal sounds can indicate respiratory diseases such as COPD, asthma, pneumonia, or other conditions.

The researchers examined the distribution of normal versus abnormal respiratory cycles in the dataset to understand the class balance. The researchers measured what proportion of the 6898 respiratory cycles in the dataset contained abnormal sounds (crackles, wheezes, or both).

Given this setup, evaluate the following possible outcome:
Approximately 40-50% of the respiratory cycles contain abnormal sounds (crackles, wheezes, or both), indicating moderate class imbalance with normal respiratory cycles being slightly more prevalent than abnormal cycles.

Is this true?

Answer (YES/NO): YES